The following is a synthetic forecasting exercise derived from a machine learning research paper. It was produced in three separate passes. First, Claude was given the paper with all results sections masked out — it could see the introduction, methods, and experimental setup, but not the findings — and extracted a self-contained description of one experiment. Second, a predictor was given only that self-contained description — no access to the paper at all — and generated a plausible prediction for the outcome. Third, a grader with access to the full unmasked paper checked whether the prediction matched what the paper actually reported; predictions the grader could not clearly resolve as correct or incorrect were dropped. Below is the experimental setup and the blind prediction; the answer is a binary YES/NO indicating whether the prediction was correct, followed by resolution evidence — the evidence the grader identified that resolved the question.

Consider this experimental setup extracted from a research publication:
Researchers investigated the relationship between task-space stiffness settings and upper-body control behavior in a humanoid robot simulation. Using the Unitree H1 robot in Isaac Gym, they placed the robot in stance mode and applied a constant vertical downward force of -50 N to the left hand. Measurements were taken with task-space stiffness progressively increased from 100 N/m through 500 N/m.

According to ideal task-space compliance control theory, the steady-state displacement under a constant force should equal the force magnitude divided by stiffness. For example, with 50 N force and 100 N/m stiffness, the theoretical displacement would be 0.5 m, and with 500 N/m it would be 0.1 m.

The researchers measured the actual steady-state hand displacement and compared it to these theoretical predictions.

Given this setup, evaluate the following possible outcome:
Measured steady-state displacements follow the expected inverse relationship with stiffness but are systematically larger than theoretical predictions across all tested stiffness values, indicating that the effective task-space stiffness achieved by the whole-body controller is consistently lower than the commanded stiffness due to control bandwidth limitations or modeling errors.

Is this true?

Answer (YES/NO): NO